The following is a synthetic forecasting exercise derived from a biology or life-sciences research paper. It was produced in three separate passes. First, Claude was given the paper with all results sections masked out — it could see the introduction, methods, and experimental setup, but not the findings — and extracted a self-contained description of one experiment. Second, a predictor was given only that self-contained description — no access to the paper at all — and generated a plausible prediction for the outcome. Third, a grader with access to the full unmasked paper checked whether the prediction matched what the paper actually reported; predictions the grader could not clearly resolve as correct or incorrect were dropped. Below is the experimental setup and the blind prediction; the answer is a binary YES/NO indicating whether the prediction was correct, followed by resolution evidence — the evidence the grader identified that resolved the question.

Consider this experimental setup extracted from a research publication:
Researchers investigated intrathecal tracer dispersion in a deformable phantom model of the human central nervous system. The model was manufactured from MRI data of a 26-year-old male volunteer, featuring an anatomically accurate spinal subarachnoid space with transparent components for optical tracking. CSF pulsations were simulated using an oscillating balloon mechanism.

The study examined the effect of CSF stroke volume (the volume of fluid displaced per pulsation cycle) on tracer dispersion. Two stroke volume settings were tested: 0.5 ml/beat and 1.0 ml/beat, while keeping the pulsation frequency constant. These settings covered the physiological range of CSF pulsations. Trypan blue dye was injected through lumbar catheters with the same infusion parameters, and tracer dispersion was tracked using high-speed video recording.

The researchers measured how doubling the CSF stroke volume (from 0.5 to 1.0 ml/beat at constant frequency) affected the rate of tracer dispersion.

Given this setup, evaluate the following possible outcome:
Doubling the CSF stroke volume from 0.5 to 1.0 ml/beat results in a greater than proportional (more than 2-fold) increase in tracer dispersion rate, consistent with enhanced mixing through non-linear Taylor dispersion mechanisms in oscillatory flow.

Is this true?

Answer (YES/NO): NO